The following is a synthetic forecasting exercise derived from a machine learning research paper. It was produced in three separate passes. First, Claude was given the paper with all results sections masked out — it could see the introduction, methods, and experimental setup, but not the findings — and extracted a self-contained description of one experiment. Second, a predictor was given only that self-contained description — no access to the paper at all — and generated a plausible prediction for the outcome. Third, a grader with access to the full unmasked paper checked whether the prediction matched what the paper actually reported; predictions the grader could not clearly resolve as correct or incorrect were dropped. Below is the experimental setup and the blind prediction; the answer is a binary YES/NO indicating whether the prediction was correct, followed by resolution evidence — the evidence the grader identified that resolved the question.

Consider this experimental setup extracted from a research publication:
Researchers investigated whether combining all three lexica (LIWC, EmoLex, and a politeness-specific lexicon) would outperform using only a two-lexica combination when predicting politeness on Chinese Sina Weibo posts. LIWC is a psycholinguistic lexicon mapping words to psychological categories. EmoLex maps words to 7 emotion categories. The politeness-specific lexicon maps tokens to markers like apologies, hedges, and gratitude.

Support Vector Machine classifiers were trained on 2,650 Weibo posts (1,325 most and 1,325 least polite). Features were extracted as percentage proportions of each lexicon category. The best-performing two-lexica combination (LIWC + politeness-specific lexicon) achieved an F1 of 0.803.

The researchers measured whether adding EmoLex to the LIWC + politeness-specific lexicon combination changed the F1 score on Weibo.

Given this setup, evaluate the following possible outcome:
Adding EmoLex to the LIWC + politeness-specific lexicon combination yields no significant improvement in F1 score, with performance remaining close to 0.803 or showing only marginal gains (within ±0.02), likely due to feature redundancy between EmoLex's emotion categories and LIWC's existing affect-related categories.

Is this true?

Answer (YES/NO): YES